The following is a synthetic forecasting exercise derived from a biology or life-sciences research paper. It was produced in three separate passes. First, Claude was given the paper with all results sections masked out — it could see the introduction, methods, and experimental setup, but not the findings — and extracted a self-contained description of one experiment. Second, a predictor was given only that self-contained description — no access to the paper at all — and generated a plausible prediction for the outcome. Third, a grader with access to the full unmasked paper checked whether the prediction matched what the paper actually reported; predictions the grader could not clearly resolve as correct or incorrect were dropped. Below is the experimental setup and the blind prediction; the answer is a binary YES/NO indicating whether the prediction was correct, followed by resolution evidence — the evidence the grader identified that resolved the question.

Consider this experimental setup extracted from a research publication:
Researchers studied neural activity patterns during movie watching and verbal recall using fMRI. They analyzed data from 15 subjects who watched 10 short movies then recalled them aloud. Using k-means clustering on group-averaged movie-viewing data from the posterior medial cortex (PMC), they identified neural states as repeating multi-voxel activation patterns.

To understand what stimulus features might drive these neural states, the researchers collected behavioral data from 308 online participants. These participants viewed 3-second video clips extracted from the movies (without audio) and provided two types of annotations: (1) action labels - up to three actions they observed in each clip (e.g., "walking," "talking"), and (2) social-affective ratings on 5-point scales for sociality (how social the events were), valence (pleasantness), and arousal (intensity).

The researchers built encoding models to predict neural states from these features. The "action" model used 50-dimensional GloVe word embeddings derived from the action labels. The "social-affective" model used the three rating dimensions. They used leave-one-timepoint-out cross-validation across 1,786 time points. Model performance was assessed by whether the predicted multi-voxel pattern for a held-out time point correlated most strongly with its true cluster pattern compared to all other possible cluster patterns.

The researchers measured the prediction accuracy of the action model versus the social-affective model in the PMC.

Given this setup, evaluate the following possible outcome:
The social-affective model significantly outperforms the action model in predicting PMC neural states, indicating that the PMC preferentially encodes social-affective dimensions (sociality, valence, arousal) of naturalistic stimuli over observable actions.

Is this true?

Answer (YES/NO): NO